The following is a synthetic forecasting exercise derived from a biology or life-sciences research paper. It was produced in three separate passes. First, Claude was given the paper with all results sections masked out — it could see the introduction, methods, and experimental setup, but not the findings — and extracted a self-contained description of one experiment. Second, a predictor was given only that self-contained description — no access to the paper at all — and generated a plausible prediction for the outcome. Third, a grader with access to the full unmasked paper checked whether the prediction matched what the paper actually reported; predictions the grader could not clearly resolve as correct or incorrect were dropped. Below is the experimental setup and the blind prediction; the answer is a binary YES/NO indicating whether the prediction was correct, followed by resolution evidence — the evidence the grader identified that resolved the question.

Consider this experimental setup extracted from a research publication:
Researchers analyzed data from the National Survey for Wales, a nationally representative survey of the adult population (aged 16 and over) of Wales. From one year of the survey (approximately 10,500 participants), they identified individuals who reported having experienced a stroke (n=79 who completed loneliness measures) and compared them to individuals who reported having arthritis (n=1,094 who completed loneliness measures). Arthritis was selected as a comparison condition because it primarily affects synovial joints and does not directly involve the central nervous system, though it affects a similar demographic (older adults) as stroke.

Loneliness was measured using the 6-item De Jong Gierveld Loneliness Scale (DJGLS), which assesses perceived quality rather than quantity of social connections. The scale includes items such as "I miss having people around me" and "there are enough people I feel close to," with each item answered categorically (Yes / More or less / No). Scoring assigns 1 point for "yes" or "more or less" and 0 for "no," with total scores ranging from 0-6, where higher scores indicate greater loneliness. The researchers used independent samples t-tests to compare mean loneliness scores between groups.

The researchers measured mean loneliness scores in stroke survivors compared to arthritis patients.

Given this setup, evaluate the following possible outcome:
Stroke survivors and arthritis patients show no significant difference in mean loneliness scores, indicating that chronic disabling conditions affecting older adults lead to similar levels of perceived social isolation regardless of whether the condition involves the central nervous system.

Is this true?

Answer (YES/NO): YES